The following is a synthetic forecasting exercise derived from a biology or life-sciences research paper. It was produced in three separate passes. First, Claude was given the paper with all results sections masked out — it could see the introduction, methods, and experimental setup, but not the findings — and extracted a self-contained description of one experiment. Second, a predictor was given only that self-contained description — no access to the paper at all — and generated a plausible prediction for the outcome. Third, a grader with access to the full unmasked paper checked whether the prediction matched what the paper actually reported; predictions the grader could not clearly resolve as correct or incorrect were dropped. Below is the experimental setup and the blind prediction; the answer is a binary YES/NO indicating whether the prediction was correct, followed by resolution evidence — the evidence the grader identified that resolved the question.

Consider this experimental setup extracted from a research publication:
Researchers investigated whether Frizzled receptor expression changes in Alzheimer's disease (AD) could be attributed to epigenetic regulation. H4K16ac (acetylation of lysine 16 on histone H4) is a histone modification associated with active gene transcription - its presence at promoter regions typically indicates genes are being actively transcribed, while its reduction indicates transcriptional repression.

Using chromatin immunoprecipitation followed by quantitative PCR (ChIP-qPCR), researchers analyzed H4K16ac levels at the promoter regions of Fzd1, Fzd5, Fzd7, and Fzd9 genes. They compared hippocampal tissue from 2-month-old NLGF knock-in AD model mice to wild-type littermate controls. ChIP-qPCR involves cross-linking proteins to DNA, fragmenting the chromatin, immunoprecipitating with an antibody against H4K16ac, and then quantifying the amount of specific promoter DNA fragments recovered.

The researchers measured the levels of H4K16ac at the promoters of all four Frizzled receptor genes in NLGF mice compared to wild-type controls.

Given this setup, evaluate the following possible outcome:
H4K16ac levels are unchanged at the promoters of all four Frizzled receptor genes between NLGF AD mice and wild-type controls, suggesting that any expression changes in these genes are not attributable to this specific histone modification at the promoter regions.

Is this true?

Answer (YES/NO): NO